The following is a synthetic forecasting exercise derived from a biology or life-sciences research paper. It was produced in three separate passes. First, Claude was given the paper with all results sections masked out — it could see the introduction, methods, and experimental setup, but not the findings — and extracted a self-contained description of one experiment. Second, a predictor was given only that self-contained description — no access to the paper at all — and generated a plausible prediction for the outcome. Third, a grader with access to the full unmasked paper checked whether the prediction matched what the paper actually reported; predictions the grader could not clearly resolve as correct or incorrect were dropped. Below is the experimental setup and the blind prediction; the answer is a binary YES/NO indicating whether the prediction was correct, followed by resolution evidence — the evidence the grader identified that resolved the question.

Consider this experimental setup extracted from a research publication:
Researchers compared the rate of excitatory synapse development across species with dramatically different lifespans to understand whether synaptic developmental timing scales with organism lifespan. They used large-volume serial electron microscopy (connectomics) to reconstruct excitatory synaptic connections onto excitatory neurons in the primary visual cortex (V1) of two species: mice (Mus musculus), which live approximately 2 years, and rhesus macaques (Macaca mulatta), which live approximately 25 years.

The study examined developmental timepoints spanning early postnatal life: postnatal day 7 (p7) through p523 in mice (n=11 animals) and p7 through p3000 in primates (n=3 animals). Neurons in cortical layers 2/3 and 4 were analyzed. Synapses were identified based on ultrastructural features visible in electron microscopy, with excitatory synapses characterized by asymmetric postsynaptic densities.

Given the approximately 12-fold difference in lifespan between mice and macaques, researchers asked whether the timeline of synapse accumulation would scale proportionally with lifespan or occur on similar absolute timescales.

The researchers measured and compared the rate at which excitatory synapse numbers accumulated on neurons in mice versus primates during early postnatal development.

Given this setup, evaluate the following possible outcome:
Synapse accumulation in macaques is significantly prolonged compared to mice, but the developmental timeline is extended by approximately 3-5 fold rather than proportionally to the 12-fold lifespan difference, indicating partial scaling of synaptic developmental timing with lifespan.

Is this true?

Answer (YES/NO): NO